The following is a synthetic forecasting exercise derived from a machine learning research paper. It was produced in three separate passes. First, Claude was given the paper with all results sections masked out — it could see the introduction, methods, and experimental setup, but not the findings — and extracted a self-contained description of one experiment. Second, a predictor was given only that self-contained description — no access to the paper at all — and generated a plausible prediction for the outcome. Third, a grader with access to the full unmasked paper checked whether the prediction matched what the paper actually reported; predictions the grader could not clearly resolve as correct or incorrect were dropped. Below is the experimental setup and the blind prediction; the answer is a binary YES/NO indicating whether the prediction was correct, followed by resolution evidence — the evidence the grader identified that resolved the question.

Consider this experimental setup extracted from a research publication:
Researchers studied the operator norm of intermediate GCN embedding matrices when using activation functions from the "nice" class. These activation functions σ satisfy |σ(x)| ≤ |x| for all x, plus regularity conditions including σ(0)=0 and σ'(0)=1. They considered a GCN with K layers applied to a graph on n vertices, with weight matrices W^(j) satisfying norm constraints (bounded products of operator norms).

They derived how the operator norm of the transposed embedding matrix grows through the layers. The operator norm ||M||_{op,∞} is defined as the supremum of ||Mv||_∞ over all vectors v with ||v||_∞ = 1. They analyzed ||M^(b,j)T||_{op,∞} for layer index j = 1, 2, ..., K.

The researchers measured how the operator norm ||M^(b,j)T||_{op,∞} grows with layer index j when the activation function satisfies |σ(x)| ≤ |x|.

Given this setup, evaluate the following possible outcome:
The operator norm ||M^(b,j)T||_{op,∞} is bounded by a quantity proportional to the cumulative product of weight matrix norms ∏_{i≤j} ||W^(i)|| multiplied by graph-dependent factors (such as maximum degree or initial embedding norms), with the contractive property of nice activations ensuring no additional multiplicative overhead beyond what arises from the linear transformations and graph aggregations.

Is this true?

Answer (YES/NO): YES